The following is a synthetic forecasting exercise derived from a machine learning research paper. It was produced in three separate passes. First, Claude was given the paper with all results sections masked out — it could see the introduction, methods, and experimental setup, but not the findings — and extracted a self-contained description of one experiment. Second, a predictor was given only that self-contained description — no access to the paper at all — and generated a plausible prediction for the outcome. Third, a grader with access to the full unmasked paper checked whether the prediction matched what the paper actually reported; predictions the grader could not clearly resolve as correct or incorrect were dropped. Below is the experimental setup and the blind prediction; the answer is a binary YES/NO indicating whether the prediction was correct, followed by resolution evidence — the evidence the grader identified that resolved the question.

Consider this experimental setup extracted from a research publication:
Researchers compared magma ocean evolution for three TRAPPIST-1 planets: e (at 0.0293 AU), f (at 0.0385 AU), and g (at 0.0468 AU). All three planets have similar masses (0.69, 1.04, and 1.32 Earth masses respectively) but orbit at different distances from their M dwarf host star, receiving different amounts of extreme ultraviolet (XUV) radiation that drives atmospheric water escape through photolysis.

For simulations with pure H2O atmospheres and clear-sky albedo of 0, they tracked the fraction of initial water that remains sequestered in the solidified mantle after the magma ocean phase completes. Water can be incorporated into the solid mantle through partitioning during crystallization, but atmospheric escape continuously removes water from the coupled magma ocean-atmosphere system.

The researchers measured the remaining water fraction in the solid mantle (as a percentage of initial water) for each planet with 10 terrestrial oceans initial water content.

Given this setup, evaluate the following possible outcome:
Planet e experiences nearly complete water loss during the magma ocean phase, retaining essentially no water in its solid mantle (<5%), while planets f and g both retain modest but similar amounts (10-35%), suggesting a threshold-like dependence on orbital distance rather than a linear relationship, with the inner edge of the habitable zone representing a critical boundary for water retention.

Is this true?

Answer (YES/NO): NO